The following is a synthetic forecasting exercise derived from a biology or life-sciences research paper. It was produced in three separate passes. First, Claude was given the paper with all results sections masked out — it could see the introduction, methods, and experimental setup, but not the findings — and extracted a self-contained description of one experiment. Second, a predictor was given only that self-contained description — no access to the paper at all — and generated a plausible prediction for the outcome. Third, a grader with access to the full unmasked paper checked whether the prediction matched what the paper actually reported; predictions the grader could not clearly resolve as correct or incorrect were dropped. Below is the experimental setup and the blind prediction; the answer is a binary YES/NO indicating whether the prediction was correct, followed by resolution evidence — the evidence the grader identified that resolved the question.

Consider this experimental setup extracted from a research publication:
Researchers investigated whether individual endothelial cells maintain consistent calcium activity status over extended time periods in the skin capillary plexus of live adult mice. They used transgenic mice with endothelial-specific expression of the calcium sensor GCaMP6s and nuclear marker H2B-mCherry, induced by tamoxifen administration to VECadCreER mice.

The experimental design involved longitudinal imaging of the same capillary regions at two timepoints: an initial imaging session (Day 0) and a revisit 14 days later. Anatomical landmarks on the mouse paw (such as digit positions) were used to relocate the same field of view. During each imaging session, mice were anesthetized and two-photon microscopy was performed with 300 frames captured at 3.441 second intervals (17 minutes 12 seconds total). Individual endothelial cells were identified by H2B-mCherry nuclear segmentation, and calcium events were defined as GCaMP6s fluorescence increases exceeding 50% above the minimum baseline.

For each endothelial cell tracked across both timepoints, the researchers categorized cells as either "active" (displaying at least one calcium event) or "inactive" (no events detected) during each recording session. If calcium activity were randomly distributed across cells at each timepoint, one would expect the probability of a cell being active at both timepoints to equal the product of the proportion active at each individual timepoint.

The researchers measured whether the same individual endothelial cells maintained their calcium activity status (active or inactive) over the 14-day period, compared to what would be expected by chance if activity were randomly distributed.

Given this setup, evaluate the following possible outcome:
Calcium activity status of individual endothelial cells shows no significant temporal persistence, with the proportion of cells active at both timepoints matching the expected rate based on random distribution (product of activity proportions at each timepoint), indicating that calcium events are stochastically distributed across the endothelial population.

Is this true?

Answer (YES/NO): NO